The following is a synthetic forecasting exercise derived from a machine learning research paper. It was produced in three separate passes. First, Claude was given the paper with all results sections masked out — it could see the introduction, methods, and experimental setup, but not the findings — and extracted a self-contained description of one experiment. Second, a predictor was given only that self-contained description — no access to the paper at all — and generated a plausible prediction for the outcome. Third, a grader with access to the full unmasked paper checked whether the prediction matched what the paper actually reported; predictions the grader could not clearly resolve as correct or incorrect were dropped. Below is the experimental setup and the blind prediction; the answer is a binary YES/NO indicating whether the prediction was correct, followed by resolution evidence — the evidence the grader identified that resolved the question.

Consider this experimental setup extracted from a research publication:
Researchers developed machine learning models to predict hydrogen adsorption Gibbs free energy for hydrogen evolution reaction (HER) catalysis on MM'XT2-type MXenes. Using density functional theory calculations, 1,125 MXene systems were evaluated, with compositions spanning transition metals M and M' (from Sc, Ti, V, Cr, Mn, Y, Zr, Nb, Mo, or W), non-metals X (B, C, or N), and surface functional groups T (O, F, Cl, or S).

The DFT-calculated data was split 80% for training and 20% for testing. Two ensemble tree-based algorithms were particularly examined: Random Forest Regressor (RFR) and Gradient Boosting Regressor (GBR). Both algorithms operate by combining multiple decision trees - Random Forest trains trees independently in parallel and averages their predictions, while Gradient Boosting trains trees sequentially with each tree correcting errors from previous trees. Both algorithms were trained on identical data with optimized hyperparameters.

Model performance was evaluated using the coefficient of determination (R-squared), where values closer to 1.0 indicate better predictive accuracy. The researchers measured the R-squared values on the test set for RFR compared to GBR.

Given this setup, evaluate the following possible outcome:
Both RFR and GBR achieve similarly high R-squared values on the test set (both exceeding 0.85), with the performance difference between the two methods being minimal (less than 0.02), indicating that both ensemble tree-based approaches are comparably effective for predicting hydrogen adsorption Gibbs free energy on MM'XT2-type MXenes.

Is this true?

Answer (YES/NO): NO